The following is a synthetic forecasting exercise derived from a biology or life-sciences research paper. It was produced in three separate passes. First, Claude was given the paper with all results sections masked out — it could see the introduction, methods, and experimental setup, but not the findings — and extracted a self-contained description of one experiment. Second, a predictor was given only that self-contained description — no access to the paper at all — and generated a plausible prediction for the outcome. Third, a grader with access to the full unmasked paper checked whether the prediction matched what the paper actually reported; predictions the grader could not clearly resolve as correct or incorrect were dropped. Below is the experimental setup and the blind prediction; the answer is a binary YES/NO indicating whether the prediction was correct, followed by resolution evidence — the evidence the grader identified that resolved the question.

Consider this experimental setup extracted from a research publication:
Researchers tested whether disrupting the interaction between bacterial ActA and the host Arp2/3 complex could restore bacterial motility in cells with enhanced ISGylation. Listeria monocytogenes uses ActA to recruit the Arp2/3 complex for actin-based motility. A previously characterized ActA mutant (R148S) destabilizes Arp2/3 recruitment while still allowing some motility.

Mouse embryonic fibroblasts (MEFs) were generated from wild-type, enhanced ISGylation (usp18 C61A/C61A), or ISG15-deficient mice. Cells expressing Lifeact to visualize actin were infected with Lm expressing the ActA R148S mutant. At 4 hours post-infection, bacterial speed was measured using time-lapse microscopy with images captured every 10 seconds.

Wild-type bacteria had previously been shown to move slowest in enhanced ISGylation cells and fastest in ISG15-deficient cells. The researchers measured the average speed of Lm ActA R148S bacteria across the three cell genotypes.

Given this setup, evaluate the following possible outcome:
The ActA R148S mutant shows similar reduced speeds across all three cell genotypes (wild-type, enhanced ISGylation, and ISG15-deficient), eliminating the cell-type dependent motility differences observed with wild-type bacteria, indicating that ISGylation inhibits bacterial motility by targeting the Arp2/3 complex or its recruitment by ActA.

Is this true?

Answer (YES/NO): NO